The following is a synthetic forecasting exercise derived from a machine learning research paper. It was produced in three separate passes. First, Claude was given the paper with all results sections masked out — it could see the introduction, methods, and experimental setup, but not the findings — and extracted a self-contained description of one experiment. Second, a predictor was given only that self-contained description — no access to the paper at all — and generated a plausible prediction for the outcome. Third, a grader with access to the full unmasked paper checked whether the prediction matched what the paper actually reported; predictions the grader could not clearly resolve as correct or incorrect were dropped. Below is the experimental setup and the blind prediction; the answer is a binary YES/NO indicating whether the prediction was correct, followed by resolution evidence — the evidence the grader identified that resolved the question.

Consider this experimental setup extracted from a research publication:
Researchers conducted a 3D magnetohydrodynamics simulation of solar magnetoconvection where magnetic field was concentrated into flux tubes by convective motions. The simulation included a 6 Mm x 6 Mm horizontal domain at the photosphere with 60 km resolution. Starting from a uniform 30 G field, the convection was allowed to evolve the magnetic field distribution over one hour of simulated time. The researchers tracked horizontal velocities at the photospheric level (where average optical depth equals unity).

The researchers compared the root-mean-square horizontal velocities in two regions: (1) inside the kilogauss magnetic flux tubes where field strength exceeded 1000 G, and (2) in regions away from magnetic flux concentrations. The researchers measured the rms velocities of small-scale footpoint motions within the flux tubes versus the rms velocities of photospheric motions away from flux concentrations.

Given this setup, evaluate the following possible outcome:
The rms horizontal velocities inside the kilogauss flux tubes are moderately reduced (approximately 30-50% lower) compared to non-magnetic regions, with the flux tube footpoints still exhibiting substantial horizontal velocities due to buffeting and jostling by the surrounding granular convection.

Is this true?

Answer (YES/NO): YES